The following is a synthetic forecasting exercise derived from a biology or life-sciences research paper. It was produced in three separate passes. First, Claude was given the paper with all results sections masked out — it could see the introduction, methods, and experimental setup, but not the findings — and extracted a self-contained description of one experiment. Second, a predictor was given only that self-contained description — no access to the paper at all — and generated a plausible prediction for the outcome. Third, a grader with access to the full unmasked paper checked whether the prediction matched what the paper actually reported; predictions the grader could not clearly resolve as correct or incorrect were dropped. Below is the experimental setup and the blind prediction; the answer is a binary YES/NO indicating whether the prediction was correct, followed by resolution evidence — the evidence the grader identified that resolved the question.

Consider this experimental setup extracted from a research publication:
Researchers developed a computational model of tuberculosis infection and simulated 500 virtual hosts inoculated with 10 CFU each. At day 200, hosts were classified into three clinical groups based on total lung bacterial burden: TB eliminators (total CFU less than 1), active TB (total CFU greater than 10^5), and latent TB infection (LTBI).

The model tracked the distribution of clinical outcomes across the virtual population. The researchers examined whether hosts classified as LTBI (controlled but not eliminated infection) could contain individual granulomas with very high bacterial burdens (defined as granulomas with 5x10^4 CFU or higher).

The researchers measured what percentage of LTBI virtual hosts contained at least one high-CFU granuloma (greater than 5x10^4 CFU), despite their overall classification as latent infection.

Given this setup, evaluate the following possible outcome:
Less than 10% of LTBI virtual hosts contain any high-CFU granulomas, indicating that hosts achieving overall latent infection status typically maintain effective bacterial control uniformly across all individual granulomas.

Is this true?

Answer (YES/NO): YES